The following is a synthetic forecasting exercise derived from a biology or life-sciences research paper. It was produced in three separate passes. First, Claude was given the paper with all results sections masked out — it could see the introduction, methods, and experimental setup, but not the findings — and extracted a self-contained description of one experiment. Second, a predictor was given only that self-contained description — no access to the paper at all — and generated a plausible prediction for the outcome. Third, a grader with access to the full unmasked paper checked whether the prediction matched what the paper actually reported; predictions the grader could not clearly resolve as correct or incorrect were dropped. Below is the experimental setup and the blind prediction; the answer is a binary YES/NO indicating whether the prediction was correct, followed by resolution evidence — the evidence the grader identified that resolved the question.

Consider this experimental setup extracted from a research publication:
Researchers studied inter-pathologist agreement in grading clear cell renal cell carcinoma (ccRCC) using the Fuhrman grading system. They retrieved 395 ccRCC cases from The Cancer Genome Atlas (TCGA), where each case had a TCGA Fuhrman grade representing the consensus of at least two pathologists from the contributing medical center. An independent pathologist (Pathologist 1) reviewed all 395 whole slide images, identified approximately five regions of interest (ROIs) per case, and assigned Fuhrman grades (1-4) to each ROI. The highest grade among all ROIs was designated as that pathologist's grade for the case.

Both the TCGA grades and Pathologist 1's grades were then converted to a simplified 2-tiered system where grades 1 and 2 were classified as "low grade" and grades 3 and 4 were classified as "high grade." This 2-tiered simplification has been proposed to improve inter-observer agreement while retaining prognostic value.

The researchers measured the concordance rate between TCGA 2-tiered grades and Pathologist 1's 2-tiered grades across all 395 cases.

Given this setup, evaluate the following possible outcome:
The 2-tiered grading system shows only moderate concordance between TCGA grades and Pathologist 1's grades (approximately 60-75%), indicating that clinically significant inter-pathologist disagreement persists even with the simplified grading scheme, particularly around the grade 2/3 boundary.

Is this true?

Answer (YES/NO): YES